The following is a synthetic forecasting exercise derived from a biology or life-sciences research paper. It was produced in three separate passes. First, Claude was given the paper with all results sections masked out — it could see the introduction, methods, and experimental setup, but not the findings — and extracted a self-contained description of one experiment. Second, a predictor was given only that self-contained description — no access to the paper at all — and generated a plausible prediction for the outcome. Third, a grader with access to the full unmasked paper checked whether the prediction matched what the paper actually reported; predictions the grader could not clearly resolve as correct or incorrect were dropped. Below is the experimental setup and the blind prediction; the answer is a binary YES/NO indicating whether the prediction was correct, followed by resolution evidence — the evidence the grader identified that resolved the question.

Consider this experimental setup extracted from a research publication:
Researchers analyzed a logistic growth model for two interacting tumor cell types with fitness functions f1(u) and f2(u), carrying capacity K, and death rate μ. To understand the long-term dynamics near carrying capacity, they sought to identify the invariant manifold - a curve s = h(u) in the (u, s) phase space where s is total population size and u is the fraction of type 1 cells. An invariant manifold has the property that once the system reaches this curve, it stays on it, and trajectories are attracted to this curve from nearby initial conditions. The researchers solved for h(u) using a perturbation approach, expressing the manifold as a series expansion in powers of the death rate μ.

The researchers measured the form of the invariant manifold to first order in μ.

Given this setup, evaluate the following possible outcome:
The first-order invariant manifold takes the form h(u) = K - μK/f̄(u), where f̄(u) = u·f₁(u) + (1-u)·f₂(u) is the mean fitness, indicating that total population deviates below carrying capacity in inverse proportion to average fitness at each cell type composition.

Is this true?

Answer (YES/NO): YES